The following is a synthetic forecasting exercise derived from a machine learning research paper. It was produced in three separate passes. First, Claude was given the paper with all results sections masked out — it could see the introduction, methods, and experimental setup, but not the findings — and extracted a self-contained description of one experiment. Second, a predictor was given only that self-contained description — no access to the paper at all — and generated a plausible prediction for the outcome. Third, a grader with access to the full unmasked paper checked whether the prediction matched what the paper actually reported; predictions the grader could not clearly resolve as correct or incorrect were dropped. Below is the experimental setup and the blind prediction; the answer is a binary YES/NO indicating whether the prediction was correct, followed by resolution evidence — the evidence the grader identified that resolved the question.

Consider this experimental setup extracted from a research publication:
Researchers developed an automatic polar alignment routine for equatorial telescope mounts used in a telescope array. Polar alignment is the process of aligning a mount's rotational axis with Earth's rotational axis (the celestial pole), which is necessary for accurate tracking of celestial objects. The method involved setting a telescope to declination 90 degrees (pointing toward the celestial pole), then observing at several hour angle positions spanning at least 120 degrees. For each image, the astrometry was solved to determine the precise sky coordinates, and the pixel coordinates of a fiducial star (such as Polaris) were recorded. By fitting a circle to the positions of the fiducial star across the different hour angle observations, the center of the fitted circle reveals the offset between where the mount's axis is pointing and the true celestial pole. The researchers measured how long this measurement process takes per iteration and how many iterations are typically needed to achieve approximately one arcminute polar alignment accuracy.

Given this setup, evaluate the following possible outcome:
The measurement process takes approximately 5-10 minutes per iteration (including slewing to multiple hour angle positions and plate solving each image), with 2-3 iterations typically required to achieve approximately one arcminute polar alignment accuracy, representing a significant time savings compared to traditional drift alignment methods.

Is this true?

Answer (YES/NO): NO